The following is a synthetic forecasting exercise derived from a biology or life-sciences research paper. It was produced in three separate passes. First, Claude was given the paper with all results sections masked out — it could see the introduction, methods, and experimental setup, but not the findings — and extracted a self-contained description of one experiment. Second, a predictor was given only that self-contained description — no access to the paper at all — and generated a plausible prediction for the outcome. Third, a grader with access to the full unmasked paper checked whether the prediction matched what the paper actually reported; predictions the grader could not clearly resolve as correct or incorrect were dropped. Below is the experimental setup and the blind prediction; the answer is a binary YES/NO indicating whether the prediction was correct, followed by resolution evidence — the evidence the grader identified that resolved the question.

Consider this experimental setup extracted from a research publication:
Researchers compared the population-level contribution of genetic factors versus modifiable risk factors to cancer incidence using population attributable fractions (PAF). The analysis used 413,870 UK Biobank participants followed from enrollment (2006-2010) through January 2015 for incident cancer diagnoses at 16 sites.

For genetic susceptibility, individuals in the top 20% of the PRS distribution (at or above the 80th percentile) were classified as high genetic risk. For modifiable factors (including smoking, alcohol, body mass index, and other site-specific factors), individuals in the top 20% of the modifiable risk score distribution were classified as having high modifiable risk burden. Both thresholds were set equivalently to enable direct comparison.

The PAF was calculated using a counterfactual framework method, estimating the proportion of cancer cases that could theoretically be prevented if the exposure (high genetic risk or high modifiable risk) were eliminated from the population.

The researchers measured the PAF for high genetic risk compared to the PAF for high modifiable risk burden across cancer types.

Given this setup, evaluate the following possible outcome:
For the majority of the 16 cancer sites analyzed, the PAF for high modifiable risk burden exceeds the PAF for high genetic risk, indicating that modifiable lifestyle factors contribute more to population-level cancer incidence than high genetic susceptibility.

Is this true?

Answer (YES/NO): NO